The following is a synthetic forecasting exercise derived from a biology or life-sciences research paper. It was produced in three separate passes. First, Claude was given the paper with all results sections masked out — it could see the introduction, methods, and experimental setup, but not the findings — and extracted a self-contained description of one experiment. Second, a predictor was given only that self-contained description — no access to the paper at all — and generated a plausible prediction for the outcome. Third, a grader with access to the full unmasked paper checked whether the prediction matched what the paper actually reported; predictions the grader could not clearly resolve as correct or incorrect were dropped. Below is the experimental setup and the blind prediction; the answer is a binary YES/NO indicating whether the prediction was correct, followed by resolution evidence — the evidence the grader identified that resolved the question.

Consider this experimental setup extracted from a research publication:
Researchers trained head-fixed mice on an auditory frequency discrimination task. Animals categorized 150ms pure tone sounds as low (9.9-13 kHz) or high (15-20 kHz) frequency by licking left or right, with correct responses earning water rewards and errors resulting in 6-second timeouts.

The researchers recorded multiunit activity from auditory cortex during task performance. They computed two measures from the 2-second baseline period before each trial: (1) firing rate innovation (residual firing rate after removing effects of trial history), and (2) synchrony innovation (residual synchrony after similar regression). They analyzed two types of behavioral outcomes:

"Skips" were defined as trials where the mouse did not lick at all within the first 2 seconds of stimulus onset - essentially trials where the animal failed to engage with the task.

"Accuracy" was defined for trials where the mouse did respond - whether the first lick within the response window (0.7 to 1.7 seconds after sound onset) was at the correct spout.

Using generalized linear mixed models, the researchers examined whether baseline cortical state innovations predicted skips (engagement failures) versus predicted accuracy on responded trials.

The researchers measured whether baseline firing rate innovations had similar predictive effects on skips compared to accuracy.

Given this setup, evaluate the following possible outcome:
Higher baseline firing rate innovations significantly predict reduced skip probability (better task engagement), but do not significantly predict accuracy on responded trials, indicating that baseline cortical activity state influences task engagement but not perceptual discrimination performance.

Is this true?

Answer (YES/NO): NO